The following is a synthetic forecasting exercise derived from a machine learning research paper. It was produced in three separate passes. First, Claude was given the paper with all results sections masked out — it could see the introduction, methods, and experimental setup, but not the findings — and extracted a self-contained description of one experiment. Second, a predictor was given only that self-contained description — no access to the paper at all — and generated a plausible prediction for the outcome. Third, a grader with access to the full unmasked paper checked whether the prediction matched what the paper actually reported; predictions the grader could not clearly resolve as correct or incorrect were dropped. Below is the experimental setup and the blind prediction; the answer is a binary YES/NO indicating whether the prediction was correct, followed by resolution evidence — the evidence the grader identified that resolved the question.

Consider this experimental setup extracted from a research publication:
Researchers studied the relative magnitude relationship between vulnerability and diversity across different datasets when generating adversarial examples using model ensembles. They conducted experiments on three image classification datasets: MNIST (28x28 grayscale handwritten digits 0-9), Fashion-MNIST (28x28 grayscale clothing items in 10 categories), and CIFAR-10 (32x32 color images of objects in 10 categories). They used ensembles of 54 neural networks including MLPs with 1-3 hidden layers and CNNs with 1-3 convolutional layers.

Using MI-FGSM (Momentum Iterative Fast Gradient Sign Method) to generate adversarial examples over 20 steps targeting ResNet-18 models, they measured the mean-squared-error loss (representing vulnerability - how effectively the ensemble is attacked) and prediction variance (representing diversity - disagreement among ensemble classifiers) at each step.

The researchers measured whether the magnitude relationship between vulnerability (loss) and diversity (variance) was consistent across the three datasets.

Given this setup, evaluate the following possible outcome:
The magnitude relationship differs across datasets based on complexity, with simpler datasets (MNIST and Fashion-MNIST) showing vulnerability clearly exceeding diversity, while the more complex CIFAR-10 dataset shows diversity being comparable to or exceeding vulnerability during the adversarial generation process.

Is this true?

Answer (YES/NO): NO